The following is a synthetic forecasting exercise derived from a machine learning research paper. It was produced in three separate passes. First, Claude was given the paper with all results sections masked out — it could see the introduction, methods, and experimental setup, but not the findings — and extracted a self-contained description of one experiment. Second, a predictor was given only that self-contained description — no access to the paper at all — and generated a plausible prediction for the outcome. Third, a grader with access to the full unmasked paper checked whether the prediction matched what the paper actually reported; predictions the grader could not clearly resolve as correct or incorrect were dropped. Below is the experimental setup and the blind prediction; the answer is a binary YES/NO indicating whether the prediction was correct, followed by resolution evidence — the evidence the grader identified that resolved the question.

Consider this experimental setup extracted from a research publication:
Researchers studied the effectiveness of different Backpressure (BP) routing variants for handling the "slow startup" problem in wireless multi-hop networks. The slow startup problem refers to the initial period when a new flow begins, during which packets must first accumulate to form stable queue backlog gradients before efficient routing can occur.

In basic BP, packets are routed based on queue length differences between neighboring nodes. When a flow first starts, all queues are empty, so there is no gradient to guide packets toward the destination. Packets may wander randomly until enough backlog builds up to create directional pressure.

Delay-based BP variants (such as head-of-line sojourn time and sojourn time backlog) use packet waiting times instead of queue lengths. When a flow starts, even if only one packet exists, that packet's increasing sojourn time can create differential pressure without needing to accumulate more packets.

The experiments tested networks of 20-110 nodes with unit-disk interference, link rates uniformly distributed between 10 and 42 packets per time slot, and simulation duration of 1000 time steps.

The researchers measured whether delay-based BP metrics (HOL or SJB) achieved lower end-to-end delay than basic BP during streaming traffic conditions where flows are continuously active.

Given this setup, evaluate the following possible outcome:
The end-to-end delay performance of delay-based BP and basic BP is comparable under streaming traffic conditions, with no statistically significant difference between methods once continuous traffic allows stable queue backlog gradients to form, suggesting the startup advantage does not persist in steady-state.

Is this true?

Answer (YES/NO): NO